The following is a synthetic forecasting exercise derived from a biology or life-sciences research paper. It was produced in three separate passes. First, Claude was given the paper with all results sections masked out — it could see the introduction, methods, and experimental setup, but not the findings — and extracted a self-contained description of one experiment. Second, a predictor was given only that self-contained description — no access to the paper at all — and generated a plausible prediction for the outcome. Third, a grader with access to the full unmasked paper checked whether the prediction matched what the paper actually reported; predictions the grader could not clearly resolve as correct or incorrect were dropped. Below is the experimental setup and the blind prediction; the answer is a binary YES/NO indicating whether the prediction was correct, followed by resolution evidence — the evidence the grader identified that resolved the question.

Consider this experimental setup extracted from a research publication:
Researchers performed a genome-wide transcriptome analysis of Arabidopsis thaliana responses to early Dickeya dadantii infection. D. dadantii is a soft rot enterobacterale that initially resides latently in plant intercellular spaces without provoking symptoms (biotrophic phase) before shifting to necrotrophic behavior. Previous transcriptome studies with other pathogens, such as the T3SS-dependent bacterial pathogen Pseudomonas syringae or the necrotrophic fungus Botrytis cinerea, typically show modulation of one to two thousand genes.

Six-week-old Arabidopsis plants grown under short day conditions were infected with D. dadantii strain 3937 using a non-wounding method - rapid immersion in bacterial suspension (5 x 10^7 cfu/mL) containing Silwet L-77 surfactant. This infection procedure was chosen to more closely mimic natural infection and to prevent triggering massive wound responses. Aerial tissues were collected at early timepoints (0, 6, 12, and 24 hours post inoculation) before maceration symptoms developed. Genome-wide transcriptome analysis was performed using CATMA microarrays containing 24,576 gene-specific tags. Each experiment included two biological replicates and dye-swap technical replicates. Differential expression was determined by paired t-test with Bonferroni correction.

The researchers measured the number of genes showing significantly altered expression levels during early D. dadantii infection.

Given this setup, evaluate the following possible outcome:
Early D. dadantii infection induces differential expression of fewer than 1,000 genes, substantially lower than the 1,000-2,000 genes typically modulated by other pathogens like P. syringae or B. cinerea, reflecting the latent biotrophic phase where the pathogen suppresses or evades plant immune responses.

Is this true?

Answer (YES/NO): YES